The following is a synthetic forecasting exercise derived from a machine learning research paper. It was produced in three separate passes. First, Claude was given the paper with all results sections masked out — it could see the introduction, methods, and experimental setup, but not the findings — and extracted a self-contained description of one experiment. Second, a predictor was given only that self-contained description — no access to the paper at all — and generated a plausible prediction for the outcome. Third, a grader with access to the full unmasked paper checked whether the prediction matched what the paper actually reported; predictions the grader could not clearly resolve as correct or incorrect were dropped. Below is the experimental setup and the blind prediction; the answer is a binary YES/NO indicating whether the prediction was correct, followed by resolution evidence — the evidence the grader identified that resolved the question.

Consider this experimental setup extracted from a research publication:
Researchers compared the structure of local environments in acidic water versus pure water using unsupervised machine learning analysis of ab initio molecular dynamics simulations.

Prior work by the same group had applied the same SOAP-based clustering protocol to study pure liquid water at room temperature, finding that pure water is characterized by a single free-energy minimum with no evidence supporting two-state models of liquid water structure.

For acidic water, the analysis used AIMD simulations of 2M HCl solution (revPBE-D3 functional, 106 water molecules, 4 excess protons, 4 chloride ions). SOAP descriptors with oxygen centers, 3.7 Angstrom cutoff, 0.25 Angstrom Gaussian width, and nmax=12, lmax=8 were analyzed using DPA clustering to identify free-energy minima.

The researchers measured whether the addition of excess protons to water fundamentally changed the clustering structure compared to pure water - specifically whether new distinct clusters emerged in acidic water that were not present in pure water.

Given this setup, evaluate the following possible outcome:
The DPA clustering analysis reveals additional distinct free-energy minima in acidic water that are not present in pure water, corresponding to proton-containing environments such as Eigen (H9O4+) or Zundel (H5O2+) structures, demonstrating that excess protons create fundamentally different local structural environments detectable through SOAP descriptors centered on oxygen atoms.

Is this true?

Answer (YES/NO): YES